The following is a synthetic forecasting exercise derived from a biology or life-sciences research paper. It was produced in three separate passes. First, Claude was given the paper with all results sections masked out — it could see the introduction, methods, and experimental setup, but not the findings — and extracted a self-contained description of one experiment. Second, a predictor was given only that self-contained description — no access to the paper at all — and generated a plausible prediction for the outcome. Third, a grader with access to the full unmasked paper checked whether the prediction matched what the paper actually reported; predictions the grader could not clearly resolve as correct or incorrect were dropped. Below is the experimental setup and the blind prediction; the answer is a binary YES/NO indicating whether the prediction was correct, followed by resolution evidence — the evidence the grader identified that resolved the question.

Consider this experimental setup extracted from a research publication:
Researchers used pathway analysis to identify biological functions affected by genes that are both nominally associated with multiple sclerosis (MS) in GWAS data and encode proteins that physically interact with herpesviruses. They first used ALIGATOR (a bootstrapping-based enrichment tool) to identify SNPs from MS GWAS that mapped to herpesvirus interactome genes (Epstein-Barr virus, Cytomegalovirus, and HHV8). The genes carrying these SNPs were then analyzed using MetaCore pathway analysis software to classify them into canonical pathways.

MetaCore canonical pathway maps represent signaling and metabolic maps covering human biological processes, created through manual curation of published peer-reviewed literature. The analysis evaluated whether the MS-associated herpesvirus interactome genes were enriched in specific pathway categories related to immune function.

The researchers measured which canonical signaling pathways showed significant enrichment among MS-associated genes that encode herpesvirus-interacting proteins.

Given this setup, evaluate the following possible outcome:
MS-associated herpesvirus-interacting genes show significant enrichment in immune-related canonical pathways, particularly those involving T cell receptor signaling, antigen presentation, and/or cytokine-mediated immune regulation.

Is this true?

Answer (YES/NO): NO